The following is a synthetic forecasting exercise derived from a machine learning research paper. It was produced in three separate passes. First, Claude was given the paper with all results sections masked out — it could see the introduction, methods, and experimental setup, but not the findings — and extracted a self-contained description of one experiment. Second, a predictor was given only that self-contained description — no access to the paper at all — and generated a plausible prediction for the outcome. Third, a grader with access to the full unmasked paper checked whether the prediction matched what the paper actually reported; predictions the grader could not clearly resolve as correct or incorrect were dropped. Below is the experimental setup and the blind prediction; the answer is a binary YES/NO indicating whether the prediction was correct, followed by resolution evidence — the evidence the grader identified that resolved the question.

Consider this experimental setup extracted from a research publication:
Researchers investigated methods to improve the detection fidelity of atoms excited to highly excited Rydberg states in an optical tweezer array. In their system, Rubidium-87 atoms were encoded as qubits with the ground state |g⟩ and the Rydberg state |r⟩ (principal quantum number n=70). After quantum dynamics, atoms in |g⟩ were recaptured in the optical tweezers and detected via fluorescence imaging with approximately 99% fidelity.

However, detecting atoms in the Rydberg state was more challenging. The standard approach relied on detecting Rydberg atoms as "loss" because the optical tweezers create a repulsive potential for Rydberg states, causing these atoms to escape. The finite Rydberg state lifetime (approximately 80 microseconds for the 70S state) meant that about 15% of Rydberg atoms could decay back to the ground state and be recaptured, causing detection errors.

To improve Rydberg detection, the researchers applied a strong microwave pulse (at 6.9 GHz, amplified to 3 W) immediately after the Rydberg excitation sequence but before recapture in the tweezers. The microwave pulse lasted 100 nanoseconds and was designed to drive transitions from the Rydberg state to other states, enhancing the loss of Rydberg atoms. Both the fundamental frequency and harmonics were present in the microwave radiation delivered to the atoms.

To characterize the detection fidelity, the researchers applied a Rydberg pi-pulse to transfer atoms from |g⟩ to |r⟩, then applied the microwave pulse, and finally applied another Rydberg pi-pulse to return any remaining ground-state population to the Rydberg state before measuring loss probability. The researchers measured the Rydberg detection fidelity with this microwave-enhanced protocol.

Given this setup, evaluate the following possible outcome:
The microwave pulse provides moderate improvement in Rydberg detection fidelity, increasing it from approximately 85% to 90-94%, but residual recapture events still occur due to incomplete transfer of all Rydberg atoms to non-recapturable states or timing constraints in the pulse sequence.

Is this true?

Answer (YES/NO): NO